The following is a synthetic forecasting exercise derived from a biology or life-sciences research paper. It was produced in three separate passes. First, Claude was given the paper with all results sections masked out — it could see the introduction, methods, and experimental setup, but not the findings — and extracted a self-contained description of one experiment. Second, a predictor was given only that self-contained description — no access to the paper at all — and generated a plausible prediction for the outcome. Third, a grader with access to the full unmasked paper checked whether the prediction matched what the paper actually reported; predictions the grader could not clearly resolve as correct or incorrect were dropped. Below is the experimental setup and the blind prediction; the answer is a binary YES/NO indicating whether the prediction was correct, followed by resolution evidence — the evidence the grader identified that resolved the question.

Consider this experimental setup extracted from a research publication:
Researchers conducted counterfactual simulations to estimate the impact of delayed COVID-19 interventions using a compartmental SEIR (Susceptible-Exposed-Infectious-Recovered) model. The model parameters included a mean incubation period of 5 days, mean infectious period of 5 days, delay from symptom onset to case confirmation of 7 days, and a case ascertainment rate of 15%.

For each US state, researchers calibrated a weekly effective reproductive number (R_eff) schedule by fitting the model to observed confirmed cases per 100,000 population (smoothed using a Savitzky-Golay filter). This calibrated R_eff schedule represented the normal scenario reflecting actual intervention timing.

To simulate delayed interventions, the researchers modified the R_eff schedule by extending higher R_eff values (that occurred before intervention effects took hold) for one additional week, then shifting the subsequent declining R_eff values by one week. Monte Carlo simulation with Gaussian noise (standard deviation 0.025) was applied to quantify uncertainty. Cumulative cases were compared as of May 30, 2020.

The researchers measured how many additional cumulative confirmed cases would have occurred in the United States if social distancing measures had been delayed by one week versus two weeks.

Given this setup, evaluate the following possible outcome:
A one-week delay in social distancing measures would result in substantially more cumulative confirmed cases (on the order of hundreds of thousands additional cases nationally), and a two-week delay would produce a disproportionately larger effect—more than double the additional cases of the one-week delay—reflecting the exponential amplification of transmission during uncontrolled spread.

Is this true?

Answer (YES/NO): NO